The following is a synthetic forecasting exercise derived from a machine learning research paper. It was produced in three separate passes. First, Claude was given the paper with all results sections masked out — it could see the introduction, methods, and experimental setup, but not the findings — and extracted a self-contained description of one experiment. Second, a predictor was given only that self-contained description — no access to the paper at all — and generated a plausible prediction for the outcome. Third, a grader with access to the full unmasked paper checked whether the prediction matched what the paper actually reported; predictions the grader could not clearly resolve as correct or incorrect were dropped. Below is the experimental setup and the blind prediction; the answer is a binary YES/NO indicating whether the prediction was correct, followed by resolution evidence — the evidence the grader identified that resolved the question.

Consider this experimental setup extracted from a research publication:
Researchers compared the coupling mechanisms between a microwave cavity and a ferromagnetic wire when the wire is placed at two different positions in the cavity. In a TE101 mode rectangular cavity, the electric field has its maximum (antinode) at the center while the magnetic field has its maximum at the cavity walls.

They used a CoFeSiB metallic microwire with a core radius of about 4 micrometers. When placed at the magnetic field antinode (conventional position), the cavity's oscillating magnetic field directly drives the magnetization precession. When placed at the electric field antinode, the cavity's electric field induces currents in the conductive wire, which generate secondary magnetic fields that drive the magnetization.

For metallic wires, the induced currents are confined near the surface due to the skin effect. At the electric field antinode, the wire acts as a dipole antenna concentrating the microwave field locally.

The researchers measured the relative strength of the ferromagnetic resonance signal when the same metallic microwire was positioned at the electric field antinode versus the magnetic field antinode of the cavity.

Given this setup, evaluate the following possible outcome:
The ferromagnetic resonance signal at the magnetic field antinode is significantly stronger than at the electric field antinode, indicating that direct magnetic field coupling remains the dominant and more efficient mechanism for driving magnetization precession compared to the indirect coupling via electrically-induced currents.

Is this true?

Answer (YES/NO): NO